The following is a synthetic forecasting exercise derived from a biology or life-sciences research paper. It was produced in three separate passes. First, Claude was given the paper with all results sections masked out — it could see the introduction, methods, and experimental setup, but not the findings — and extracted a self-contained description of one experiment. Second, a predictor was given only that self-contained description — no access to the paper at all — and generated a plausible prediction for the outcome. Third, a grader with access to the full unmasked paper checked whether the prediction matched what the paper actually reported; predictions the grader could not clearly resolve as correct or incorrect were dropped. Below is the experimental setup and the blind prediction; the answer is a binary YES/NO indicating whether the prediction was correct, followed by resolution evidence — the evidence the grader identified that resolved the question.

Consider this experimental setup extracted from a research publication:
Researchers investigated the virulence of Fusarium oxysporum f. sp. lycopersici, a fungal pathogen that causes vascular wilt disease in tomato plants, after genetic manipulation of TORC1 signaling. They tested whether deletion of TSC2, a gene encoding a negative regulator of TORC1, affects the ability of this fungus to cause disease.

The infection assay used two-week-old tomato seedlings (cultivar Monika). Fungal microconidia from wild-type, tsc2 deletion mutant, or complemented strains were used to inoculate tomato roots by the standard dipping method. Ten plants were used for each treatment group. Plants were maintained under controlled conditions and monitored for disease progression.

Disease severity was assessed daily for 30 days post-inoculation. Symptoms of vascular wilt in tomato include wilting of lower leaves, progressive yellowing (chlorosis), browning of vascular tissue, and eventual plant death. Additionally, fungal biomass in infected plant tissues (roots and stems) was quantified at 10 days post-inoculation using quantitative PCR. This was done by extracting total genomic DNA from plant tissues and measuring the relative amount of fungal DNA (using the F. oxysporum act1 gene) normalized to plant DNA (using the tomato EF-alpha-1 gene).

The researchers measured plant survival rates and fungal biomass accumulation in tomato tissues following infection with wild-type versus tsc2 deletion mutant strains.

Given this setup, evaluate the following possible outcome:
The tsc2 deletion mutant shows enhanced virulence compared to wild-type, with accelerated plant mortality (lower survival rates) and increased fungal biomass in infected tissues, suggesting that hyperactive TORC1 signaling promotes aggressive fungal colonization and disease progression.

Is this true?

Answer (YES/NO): NO